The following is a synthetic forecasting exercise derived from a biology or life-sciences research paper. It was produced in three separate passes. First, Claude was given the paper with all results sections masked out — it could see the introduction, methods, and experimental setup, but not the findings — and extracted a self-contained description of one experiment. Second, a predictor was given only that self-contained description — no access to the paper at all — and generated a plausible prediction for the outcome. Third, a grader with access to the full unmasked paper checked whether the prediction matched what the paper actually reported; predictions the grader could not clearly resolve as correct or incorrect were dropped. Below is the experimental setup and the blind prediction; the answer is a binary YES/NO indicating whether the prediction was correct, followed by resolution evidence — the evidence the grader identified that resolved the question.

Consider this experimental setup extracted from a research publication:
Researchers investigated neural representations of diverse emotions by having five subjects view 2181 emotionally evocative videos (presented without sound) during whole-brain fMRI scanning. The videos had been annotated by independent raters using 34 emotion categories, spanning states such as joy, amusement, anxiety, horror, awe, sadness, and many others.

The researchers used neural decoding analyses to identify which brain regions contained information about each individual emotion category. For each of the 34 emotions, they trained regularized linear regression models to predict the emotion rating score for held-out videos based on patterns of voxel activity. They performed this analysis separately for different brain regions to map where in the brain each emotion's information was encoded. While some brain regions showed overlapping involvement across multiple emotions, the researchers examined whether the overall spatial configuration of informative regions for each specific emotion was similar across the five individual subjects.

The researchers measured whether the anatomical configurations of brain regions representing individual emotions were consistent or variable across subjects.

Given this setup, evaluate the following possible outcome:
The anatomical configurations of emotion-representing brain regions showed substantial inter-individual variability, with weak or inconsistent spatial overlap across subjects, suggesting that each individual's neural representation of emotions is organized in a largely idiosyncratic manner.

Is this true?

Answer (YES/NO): NO